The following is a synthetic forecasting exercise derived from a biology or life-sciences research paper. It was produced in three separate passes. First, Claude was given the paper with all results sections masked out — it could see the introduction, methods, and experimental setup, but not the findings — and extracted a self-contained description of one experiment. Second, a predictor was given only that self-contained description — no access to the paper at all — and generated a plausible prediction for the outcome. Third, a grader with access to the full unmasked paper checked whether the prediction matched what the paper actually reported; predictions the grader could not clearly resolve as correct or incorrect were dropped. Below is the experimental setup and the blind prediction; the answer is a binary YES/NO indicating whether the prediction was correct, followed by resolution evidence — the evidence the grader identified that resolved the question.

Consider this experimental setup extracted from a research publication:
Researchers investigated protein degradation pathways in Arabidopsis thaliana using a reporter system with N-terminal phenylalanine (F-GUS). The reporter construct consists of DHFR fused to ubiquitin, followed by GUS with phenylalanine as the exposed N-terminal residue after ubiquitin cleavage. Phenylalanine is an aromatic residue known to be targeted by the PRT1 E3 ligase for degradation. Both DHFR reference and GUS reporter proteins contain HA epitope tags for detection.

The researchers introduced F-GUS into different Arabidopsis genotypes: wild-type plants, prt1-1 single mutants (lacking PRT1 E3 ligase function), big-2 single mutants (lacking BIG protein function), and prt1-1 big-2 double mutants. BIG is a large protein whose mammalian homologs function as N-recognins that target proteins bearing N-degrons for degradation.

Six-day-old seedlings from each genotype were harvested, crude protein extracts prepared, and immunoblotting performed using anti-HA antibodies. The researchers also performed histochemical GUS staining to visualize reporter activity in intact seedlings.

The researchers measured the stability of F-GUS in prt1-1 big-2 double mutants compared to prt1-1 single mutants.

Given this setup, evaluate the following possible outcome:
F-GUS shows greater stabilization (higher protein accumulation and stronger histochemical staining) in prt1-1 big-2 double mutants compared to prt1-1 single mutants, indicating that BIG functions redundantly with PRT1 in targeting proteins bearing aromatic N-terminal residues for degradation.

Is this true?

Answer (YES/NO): YES